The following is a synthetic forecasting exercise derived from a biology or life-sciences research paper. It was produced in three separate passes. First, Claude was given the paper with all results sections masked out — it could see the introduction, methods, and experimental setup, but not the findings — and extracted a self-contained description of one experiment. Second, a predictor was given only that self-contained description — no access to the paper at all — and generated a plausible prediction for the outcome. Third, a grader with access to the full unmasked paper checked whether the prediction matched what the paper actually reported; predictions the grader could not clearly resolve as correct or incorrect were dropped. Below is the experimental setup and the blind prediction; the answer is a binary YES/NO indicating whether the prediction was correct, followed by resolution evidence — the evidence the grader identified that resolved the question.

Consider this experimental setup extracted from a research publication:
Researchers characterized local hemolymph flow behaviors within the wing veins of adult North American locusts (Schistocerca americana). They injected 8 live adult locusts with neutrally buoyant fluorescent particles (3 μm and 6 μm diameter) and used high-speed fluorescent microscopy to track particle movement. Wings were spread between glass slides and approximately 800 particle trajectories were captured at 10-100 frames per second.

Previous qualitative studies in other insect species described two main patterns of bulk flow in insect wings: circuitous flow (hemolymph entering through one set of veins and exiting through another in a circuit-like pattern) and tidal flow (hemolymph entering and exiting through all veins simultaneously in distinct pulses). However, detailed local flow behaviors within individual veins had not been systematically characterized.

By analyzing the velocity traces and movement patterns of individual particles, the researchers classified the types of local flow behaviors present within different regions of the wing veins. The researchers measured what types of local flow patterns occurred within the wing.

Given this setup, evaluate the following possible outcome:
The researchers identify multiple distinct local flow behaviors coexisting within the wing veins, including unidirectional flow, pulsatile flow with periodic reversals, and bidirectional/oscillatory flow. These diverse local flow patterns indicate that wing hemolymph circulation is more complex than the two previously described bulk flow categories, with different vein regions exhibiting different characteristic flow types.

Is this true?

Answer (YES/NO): NO